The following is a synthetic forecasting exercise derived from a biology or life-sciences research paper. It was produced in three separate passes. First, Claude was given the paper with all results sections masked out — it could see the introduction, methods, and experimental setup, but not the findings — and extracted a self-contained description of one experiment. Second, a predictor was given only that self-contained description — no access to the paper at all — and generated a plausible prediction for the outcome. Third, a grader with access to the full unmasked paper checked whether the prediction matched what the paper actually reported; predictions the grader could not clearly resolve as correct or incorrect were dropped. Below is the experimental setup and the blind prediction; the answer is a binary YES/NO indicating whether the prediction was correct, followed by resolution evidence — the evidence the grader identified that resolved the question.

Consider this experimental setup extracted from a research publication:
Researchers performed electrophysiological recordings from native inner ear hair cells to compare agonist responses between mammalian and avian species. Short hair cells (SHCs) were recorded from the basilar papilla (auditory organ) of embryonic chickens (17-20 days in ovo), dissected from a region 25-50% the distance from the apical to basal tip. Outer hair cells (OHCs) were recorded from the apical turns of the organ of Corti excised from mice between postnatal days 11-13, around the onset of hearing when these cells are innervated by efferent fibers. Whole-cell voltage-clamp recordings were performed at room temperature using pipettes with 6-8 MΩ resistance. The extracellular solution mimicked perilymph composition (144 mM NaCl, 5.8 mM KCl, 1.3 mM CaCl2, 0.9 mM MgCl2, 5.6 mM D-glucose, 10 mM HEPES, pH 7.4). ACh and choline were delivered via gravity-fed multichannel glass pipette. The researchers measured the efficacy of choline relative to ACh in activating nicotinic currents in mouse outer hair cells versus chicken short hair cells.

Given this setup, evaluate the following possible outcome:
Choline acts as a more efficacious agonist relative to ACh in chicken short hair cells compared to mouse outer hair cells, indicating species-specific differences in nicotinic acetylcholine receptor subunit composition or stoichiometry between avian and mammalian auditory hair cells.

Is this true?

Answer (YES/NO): YES